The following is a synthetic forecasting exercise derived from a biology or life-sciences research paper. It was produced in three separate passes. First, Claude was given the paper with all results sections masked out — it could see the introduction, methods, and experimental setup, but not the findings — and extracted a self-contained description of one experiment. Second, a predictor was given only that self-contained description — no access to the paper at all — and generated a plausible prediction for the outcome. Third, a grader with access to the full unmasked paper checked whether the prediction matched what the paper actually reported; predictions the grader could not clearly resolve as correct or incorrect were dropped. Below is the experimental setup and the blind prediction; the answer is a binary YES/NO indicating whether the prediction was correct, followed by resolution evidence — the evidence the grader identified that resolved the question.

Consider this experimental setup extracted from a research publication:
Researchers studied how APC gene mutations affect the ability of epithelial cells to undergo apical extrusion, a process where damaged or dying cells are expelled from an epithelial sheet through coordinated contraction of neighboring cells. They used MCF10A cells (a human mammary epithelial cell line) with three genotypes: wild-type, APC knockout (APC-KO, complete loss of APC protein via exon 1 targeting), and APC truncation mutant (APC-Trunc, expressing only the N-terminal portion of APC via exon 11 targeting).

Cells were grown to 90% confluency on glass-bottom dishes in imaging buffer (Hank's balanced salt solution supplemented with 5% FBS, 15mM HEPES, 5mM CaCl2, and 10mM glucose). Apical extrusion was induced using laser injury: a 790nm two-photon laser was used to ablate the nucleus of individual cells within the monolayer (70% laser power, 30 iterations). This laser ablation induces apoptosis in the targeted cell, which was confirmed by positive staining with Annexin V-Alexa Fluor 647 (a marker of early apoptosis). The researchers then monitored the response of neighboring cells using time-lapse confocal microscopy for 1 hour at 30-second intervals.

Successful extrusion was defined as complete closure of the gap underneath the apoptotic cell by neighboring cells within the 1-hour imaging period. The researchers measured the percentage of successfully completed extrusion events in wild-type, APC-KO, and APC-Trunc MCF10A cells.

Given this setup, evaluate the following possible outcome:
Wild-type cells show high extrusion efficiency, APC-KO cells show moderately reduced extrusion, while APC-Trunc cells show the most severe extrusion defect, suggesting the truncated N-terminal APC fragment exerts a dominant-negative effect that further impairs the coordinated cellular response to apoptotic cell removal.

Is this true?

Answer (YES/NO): NO